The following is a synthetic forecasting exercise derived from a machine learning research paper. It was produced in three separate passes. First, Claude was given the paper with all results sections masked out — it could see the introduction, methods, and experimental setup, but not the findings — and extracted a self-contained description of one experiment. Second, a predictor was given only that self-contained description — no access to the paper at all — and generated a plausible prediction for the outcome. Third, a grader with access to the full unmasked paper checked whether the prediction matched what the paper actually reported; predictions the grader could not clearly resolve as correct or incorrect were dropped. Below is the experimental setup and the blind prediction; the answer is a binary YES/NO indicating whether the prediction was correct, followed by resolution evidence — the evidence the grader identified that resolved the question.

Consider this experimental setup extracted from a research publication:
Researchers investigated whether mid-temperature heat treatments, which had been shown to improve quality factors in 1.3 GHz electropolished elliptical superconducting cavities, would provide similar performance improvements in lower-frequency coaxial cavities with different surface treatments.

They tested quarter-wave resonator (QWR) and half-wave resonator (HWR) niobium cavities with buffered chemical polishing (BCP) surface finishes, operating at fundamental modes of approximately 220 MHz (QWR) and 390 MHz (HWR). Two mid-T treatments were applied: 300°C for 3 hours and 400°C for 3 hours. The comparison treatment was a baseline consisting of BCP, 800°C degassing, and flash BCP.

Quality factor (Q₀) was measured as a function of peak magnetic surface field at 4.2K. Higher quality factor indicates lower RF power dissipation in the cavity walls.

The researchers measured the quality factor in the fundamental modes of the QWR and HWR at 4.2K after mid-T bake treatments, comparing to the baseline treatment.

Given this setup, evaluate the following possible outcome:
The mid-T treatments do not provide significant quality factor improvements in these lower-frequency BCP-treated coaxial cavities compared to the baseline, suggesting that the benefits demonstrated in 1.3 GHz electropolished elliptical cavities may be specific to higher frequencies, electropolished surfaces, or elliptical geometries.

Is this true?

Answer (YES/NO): YES